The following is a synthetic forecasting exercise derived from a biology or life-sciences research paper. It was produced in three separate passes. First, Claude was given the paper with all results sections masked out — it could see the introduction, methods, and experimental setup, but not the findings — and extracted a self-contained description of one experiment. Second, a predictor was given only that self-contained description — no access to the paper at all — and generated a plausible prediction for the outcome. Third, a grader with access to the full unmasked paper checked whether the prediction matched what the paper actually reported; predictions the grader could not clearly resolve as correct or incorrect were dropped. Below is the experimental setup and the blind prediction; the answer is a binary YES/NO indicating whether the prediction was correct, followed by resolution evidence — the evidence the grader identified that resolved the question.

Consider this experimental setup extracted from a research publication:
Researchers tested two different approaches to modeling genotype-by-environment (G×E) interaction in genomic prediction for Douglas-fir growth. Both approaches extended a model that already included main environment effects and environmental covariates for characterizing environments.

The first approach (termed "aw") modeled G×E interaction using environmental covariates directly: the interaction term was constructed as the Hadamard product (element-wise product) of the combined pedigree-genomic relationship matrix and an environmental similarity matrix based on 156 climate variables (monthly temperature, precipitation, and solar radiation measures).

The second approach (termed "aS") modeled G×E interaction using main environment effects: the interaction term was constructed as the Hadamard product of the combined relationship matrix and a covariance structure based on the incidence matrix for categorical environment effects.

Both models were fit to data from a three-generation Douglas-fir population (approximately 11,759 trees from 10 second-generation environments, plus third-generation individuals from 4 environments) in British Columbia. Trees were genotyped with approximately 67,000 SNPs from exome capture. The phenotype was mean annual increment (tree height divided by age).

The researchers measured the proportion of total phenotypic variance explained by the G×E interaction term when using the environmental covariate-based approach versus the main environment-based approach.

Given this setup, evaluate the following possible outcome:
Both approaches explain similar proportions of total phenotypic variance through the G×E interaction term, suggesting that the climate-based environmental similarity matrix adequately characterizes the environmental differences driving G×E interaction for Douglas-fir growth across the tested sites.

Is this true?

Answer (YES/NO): NO